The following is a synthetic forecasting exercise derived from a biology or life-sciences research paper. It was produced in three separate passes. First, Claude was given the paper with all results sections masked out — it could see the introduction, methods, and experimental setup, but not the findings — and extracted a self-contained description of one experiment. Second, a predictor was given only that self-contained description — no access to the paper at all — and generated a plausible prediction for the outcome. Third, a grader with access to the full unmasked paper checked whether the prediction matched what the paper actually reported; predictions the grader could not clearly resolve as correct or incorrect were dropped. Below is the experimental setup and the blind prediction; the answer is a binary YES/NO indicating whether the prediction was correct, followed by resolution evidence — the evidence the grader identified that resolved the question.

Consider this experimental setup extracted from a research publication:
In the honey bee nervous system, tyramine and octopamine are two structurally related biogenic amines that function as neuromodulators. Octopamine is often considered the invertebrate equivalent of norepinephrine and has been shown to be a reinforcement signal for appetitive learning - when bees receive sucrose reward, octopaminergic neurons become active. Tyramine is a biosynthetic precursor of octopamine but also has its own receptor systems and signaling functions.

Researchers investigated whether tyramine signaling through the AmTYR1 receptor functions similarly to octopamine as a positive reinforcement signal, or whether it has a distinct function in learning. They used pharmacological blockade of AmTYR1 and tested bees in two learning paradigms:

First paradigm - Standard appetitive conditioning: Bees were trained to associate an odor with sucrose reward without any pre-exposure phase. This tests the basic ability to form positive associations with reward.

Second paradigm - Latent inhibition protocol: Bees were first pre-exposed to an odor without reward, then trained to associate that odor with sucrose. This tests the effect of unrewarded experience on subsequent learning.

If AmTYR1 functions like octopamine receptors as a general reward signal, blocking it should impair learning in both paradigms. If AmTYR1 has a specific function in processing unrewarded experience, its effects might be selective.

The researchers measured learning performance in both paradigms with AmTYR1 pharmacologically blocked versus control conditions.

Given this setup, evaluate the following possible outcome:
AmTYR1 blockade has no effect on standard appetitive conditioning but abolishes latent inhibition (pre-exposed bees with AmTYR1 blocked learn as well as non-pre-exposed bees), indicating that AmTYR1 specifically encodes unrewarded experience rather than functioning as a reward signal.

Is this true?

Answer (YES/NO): NO